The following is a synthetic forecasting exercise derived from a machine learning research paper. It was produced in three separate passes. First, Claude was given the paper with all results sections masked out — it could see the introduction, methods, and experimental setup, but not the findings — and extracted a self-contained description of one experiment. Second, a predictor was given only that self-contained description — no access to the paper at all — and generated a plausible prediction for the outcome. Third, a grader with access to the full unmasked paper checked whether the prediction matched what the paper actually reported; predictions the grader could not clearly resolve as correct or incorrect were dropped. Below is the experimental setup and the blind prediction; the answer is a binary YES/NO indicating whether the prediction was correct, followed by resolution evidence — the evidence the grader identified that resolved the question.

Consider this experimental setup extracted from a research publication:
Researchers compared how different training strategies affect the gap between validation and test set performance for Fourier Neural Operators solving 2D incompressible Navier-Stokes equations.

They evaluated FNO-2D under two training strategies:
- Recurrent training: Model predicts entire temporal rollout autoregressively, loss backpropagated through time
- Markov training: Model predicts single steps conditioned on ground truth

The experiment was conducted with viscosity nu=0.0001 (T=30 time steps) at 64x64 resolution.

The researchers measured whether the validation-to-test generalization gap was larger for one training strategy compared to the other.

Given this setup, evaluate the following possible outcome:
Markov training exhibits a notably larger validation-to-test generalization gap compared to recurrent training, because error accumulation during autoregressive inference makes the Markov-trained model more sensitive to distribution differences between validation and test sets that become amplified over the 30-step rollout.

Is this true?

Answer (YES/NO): NO